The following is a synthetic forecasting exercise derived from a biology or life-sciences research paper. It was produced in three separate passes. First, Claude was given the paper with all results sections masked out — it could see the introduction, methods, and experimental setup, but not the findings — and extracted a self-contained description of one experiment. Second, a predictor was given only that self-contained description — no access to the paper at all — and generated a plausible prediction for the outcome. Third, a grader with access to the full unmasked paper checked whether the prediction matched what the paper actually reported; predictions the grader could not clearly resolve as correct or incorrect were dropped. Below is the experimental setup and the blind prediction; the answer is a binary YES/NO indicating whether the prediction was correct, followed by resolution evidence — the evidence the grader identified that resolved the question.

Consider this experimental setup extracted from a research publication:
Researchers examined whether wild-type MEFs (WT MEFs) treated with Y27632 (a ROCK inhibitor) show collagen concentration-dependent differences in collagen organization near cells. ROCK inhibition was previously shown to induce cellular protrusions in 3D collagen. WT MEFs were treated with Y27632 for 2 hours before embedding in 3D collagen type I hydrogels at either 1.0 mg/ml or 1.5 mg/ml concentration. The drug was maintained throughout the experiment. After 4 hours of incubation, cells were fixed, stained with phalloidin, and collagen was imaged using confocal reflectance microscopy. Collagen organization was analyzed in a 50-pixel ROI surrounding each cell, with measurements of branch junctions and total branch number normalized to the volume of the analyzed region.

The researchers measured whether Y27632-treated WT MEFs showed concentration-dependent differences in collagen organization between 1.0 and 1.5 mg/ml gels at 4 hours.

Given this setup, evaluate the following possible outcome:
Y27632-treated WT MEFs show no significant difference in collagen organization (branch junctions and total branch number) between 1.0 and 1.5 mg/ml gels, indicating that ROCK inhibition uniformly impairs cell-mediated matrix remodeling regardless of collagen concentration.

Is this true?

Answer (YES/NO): NO